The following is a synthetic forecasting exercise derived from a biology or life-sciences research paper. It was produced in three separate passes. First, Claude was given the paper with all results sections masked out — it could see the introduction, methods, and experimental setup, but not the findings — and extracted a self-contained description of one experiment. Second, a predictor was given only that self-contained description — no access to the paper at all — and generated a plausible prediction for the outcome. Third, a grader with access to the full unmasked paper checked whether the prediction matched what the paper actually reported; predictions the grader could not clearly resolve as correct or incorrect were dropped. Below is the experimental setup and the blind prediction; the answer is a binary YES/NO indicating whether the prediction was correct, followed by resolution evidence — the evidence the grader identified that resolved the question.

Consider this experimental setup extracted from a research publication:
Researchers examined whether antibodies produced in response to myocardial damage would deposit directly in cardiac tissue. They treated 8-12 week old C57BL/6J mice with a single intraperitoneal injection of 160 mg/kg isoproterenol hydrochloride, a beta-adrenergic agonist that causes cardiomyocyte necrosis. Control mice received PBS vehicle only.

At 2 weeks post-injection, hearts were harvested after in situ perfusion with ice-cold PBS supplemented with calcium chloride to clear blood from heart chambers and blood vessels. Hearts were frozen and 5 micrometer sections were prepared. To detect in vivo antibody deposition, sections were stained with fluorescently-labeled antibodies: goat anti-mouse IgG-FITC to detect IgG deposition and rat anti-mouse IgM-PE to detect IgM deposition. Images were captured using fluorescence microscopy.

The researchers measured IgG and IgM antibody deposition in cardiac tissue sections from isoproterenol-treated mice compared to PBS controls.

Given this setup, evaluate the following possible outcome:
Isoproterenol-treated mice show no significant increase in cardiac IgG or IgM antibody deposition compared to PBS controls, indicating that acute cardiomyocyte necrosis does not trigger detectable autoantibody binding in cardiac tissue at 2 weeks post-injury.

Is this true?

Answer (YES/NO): NO